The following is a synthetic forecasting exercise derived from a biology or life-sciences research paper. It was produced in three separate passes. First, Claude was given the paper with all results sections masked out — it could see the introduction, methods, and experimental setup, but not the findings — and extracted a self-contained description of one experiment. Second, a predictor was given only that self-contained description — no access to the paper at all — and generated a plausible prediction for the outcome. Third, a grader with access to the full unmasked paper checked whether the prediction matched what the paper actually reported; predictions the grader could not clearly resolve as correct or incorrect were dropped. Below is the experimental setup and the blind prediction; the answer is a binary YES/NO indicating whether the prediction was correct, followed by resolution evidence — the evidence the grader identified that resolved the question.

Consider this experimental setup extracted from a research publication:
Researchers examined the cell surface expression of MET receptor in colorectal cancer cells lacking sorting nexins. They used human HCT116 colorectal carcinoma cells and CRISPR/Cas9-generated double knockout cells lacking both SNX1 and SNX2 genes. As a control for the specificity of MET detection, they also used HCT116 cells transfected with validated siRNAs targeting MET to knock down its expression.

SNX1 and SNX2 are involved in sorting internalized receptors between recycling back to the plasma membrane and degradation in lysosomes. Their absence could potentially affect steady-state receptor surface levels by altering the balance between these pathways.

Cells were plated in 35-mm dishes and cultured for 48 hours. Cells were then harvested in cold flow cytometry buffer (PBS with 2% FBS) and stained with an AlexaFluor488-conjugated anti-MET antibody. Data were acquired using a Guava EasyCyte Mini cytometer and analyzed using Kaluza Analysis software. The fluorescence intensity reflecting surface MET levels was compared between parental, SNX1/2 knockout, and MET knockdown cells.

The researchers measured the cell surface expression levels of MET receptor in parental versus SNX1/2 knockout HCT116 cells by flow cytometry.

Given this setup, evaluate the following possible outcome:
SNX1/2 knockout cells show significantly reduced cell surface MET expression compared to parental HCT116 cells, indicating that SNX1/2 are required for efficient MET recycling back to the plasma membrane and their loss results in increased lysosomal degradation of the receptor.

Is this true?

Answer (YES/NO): NO